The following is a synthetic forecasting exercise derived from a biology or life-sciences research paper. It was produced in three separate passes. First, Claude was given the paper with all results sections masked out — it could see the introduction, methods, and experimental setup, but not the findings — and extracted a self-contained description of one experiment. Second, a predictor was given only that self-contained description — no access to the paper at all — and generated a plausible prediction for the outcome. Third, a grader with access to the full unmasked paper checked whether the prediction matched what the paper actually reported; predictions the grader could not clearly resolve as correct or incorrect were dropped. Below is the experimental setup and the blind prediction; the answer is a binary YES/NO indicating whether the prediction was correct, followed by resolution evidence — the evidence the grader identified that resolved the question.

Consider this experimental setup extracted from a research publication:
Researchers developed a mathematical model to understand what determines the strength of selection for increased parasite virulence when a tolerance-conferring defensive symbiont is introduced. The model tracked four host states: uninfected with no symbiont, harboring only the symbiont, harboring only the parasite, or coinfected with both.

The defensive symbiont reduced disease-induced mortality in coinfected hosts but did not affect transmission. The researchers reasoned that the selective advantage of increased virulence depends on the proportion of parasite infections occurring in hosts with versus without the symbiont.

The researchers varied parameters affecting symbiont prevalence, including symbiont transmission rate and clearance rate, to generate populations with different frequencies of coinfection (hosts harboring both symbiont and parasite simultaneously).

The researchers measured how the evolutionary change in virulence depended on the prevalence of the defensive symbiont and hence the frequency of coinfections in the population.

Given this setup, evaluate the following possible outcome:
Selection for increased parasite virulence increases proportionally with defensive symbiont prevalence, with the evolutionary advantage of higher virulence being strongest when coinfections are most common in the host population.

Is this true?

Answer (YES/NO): NO